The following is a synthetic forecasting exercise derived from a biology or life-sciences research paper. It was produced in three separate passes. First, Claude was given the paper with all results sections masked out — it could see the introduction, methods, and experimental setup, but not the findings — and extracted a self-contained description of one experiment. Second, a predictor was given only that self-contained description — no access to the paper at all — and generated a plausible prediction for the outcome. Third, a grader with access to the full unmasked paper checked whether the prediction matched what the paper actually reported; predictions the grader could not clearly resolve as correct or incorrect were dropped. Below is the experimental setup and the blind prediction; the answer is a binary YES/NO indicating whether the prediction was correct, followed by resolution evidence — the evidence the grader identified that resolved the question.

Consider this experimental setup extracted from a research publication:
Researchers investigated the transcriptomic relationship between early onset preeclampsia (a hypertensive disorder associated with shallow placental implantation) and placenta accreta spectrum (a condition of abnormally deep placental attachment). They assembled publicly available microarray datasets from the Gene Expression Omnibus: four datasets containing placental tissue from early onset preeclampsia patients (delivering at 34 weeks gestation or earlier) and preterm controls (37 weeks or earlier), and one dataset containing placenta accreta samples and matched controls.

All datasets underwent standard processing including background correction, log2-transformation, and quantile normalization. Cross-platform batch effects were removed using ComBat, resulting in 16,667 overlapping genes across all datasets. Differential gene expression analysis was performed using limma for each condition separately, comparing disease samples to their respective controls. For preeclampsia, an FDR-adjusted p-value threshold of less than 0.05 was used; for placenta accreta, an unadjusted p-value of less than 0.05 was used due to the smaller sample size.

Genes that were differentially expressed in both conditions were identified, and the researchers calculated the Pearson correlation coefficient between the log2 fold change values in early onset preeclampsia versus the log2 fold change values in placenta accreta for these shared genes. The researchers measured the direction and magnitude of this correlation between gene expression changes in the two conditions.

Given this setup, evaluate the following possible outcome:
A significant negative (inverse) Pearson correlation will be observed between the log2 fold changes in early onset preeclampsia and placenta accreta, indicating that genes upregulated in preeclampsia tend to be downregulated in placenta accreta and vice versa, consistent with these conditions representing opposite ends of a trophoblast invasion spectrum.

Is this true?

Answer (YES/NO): YES